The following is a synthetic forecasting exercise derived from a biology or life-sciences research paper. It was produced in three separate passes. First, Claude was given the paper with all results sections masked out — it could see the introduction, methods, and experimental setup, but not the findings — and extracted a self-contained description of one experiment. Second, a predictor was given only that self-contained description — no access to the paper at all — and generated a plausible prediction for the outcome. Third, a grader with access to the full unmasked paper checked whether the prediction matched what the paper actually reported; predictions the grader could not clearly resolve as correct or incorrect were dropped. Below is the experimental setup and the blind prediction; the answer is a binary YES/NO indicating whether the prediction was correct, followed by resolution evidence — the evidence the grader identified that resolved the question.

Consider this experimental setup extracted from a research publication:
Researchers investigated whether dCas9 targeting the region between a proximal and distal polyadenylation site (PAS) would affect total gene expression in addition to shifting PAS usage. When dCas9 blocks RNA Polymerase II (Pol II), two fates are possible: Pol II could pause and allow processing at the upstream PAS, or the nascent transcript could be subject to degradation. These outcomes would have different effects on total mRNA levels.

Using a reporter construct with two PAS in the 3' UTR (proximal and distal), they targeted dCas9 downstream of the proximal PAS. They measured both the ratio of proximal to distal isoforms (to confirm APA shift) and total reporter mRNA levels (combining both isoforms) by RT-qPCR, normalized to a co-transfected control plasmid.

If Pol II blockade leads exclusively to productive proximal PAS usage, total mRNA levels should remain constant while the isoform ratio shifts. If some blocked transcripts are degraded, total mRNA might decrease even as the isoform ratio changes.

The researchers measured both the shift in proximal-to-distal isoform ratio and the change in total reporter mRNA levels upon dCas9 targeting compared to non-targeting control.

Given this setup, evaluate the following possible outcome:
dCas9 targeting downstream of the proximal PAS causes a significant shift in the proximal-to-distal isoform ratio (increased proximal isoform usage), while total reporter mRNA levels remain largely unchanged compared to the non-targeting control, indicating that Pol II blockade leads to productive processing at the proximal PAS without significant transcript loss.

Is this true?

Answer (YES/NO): NO